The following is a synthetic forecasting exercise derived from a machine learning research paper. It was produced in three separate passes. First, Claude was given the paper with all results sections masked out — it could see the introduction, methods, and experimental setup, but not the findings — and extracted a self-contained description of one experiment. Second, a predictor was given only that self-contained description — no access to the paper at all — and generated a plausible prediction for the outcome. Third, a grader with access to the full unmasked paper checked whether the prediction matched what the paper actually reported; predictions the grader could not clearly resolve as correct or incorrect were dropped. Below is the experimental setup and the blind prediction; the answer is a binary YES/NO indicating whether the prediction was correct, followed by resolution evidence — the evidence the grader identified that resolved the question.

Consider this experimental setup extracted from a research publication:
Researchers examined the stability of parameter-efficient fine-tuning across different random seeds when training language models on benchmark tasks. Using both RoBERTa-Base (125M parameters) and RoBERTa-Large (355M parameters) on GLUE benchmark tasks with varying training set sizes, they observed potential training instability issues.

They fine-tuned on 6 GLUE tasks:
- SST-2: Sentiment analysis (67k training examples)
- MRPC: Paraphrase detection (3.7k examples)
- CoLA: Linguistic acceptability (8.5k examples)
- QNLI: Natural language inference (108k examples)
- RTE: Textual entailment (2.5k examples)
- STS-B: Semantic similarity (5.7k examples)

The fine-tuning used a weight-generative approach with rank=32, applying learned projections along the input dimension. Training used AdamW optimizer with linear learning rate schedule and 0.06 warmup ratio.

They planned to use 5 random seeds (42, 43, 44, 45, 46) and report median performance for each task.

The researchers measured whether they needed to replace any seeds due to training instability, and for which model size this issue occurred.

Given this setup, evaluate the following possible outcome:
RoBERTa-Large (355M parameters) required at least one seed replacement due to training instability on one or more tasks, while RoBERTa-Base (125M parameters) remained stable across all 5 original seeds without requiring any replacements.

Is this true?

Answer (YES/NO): YES